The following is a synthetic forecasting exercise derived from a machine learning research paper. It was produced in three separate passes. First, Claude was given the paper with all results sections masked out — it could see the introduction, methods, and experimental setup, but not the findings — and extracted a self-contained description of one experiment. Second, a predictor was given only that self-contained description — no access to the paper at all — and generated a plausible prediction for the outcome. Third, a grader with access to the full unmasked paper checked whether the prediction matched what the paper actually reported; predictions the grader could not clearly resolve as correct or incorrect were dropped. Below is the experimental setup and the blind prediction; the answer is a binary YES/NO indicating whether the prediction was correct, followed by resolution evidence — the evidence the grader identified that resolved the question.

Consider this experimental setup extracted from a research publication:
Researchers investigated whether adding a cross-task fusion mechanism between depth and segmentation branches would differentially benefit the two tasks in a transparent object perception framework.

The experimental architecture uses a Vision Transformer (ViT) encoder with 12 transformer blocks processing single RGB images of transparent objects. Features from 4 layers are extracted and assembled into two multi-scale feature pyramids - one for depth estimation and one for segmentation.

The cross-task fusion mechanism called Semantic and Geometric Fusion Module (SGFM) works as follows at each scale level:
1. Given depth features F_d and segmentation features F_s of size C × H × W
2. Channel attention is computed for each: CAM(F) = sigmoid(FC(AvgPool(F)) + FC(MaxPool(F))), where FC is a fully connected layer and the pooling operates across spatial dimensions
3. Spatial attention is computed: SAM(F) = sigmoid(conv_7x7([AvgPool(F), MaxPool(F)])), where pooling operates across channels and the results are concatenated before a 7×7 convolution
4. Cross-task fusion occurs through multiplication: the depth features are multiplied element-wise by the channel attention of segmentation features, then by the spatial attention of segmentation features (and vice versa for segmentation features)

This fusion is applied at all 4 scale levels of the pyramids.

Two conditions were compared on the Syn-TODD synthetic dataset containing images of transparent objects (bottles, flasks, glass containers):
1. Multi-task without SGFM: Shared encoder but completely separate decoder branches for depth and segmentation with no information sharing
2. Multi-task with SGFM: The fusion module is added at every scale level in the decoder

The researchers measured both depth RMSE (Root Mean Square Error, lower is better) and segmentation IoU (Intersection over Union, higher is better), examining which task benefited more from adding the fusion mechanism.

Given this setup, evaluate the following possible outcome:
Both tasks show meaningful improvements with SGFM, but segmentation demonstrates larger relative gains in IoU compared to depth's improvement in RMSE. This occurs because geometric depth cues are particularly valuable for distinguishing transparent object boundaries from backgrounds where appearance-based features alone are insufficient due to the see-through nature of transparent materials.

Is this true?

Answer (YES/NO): NO